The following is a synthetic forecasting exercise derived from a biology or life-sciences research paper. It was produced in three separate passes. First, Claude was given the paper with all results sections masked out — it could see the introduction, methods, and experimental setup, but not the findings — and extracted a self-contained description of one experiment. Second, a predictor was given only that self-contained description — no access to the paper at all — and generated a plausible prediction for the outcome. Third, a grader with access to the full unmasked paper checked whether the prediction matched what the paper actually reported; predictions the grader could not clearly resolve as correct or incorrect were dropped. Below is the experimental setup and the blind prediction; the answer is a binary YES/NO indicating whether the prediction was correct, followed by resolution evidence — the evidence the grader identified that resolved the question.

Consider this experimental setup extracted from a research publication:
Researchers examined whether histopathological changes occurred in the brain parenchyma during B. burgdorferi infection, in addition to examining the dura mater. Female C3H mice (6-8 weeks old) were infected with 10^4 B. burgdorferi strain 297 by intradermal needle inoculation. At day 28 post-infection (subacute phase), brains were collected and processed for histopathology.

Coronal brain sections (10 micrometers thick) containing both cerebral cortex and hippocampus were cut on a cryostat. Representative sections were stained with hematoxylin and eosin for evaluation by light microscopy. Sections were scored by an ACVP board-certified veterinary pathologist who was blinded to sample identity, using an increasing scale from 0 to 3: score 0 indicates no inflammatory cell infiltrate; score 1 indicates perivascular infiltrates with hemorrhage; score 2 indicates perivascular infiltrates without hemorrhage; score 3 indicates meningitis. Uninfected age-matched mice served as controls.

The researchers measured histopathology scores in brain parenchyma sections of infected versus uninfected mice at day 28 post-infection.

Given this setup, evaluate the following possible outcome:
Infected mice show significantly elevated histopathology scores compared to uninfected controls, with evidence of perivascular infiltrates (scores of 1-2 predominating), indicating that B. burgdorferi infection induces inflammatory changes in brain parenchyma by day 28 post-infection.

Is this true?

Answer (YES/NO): NO